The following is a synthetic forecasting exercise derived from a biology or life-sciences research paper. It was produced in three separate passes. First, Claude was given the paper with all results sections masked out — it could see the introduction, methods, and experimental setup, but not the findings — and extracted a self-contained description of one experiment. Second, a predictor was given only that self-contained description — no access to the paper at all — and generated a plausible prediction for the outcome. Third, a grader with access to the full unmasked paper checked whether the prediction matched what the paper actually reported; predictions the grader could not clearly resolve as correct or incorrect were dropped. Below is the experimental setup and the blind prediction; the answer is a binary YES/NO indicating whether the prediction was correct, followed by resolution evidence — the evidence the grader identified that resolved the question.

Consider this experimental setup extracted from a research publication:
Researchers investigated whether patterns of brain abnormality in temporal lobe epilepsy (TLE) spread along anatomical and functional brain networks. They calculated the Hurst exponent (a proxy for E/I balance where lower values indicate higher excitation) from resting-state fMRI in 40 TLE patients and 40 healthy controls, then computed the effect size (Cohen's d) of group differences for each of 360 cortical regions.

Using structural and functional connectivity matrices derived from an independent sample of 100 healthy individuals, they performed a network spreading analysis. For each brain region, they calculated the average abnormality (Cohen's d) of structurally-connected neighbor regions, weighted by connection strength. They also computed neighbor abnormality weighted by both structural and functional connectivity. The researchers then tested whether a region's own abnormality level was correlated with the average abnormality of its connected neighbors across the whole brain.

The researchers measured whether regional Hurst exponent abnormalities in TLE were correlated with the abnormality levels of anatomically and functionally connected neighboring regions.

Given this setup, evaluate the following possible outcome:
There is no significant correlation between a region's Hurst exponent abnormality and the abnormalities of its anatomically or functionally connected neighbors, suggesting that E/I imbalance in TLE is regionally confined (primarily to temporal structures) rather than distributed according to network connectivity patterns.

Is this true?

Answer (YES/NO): NO